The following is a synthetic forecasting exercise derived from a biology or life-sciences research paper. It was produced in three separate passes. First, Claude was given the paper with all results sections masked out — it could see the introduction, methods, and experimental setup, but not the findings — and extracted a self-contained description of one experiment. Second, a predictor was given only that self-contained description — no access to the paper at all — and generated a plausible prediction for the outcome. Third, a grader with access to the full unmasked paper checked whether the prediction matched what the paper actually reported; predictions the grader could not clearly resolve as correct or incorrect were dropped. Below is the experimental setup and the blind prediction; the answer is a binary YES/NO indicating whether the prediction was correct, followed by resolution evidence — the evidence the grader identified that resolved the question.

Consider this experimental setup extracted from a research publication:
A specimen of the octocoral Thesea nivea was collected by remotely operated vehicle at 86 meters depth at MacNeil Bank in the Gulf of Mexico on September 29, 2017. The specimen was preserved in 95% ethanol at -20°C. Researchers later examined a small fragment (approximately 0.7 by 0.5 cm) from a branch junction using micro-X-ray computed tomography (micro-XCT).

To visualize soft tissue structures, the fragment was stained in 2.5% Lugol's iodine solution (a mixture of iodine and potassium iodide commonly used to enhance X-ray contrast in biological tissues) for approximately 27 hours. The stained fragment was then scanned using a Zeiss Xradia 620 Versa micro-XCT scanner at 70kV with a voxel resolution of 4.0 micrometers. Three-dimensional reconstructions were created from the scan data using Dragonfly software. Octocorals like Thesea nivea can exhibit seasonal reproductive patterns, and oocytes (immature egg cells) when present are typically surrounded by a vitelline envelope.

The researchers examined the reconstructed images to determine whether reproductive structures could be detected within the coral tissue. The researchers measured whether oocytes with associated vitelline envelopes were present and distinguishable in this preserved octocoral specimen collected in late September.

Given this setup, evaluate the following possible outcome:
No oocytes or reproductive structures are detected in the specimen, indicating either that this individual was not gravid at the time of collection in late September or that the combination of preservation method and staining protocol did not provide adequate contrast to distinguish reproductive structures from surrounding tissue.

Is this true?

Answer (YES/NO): NO